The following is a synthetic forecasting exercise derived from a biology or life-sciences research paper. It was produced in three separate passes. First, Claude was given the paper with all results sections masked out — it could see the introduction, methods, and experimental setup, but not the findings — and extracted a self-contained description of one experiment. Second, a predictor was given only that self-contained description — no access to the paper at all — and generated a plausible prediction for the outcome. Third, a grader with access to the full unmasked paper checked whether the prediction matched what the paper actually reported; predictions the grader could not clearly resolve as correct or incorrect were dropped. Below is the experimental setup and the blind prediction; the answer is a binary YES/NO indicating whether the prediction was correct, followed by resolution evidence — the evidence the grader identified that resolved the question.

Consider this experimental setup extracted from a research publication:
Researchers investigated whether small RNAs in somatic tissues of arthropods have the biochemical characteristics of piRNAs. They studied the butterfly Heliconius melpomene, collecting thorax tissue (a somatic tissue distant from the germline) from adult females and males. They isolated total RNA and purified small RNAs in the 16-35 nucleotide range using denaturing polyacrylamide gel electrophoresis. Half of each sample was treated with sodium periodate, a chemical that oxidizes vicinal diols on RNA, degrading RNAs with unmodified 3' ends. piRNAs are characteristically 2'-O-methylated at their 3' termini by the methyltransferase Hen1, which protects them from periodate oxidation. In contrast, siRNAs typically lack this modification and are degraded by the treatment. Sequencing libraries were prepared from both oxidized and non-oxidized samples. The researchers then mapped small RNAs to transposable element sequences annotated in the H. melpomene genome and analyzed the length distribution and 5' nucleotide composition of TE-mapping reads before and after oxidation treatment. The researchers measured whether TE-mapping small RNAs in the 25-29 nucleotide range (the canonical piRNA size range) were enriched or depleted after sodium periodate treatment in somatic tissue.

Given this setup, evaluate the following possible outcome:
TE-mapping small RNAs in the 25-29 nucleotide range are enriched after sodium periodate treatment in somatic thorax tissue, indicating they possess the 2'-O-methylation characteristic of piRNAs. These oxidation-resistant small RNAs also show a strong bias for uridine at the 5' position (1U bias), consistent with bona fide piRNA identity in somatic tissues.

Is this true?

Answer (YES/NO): YES